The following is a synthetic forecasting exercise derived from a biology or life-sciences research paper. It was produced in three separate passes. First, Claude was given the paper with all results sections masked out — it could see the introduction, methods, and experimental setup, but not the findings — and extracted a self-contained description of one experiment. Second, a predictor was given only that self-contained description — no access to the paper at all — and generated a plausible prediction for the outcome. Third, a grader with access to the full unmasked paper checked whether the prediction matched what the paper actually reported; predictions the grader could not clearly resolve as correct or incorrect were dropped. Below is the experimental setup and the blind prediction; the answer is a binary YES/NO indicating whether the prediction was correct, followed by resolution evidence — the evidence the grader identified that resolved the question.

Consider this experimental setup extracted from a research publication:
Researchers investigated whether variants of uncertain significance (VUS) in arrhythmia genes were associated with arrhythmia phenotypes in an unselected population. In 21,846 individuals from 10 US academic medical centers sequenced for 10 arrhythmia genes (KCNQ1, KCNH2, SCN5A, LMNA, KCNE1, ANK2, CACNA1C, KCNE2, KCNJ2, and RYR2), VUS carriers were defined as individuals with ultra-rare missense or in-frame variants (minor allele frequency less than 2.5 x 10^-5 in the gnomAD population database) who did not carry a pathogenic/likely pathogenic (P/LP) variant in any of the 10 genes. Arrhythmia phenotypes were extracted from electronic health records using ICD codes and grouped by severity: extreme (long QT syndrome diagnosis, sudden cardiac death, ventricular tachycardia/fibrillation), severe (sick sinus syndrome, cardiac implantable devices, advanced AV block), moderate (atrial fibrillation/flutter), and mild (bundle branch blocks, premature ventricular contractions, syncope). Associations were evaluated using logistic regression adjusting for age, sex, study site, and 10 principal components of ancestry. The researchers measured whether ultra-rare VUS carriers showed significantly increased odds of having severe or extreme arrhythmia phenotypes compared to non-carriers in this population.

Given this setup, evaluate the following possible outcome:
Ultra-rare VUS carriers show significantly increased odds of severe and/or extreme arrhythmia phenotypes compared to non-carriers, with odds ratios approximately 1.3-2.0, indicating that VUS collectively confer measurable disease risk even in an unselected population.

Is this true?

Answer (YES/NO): NO